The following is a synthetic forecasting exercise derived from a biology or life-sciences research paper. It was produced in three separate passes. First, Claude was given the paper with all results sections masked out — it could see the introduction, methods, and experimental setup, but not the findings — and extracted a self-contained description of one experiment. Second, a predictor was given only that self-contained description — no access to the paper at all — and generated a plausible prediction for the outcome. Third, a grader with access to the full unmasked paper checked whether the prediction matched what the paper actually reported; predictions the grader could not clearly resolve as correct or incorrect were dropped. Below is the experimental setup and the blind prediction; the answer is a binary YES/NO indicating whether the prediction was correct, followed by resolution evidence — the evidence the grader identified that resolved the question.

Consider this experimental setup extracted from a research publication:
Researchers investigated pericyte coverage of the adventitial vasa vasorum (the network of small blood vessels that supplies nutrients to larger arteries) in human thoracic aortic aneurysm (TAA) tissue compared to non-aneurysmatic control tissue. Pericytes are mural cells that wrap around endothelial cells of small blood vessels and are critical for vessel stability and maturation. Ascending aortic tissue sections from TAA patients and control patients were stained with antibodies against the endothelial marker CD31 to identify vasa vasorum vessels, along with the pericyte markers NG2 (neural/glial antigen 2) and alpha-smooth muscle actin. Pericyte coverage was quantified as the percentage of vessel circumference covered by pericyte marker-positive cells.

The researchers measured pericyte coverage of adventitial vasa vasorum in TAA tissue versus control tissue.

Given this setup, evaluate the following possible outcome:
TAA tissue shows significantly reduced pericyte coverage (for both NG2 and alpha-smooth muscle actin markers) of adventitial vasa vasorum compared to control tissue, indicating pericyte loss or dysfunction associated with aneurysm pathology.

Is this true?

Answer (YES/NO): NO